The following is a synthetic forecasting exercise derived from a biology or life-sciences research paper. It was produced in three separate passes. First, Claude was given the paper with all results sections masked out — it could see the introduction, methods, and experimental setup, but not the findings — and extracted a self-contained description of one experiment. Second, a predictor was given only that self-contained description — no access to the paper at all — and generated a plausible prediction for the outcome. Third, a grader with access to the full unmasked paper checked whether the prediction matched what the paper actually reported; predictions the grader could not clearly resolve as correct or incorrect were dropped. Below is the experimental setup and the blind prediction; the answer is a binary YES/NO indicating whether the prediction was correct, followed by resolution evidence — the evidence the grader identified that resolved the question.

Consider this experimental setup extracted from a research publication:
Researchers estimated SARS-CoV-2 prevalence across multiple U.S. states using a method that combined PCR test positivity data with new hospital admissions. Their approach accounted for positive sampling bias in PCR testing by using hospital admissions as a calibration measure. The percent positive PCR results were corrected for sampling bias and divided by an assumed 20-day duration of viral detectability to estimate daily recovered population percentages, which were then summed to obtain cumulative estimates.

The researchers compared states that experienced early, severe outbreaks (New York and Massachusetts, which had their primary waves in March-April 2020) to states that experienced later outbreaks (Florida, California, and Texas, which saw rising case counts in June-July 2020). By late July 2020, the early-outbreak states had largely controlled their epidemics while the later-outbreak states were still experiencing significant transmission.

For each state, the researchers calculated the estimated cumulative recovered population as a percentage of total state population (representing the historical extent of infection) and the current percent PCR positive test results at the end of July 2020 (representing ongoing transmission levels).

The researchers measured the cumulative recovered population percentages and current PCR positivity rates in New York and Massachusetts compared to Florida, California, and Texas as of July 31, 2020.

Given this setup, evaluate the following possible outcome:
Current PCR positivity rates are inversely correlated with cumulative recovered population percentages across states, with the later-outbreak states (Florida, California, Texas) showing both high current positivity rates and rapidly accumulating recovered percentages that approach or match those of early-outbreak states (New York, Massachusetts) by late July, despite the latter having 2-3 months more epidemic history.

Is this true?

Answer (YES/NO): NO